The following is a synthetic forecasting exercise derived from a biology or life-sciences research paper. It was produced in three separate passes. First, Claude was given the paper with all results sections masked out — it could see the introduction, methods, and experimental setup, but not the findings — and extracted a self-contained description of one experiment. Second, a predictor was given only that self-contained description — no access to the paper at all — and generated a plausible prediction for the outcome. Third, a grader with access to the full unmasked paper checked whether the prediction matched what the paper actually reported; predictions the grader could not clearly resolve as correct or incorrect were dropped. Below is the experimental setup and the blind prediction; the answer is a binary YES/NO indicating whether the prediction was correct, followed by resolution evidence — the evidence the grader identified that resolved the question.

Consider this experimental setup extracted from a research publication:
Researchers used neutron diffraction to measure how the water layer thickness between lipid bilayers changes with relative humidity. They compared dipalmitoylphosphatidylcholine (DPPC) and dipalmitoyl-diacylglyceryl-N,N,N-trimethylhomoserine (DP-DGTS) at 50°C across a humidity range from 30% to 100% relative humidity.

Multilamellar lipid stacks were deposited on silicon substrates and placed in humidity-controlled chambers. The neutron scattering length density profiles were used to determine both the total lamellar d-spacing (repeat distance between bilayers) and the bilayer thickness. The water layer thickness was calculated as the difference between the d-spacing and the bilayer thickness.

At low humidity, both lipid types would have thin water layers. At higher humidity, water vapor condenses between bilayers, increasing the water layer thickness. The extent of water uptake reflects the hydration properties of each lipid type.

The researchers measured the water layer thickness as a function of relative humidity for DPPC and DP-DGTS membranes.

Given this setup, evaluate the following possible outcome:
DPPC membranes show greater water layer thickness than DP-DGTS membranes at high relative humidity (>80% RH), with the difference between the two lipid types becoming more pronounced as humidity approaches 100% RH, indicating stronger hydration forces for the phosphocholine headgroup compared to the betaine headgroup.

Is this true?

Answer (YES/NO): NO